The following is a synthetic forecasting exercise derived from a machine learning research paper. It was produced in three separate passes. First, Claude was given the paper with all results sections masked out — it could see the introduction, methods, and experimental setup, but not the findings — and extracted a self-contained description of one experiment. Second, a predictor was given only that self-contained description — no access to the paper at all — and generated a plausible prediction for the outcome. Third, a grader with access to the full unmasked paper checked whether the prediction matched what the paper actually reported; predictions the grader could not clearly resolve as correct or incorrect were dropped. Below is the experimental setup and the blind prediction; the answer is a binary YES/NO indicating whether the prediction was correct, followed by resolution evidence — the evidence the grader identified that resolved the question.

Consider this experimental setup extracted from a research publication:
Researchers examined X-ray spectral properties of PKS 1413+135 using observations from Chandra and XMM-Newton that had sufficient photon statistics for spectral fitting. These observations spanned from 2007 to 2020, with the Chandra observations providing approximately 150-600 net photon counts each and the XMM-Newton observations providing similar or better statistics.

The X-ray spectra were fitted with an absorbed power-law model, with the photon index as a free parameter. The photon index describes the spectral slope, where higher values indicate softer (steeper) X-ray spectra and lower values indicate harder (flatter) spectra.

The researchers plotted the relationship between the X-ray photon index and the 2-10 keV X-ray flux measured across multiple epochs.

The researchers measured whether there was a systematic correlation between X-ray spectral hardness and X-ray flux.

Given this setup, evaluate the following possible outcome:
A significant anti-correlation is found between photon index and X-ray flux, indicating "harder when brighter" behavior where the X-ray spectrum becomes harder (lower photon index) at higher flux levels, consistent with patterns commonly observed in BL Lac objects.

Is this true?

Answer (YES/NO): NO